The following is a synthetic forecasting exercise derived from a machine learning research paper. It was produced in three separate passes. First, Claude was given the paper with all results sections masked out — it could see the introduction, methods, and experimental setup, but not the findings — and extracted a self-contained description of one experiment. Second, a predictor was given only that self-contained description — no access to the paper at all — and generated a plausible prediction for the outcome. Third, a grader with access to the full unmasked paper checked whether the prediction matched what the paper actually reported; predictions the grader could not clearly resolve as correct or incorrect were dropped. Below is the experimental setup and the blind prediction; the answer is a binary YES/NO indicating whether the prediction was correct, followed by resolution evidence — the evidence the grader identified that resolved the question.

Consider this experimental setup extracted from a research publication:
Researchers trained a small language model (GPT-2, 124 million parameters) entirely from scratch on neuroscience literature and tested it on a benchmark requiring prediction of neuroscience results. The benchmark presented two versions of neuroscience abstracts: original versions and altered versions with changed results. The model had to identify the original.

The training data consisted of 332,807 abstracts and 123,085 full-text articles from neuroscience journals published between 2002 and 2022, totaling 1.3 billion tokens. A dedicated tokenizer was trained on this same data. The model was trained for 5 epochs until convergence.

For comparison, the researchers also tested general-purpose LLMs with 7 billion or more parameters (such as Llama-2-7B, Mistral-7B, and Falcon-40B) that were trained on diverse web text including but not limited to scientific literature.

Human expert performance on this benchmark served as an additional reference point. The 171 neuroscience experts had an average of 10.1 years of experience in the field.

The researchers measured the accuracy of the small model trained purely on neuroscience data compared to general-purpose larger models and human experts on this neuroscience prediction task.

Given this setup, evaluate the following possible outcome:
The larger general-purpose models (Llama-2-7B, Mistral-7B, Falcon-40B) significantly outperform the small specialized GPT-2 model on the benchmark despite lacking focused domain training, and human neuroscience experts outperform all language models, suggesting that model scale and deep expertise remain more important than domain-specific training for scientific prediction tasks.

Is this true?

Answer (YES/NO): NO